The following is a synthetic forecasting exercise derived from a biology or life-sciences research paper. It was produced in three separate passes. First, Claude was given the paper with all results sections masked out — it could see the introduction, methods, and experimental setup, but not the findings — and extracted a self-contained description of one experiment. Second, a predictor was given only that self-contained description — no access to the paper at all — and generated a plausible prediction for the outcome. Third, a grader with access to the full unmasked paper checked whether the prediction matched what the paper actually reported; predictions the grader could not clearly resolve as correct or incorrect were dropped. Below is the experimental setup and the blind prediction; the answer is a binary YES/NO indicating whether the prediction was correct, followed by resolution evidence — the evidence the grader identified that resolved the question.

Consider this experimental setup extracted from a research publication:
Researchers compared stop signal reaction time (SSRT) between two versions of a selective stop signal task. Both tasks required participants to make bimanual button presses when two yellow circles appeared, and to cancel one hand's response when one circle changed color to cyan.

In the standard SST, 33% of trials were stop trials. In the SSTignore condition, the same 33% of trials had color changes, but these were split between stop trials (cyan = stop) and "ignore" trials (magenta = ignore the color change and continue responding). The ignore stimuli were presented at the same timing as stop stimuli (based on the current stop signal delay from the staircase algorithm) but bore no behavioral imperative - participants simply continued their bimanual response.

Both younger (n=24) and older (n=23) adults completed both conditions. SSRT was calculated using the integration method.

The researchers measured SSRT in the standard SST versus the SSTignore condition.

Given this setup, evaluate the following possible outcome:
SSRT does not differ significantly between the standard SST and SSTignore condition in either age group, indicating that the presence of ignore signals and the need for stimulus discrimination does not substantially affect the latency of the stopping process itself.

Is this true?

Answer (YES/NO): NO